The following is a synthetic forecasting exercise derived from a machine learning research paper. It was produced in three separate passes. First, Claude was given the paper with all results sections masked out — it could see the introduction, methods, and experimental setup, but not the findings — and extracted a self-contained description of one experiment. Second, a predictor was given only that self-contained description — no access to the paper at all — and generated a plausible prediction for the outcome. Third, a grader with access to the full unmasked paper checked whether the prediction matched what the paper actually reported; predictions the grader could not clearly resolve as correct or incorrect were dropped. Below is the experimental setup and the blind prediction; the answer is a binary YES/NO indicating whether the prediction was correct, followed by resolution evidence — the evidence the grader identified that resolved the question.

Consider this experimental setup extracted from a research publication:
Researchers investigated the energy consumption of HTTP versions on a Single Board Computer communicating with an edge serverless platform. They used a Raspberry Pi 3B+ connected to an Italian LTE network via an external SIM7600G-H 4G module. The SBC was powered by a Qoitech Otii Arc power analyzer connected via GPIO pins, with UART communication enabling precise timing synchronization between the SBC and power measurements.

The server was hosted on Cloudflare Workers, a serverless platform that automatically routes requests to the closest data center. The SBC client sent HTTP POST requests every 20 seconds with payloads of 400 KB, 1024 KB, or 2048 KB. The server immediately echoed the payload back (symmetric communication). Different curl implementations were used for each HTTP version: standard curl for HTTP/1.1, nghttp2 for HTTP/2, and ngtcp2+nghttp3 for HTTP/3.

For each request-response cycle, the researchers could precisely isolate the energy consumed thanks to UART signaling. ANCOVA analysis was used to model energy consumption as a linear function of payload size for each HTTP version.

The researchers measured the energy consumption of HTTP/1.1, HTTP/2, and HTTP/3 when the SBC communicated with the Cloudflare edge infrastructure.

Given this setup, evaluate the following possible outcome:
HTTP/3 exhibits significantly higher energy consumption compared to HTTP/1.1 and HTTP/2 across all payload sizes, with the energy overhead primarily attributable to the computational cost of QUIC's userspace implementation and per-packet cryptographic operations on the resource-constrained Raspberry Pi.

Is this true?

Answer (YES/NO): NO